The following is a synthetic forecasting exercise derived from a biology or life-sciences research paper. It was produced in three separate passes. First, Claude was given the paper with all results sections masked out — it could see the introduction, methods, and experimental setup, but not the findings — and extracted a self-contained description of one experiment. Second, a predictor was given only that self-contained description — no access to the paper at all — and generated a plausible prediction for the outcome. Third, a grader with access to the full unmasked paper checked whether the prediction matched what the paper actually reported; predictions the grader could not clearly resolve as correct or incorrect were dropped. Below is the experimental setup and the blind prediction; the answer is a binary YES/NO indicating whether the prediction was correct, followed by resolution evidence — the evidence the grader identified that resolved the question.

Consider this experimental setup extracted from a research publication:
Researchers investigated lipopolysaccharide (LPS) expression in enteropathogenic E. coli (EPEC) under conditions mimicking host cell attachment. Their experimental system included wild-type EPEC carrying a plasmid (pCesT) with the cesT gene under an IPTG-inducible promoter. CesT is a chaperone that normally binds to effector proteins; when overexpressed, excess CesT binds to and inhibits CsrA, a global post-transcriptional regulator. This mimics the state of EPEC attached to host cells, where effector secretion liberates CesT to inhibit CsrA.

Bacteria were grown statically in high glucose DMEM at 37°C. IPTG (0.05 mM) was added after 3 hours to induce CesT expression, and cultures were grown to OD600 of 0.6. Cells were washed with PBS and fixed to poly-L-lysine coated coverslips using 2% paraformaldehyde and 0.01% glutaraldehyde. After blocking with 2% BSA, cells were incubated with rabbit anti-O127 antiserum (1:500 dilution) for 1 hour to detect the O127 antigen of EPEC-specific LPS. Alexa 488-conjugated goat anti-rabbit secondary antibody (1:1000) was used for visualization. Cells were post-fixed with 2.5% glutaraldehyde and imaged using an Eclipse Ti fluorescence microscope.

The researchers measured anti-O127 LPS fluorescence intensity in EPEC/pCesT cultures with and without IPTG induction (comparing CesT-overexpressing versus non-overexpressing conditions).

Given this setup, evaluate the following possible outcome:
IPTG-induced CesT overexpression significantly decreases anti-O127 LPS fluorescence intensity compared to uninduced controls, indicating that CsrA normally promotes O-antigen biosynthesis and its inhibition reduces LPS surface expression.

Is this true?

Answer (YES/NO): NO